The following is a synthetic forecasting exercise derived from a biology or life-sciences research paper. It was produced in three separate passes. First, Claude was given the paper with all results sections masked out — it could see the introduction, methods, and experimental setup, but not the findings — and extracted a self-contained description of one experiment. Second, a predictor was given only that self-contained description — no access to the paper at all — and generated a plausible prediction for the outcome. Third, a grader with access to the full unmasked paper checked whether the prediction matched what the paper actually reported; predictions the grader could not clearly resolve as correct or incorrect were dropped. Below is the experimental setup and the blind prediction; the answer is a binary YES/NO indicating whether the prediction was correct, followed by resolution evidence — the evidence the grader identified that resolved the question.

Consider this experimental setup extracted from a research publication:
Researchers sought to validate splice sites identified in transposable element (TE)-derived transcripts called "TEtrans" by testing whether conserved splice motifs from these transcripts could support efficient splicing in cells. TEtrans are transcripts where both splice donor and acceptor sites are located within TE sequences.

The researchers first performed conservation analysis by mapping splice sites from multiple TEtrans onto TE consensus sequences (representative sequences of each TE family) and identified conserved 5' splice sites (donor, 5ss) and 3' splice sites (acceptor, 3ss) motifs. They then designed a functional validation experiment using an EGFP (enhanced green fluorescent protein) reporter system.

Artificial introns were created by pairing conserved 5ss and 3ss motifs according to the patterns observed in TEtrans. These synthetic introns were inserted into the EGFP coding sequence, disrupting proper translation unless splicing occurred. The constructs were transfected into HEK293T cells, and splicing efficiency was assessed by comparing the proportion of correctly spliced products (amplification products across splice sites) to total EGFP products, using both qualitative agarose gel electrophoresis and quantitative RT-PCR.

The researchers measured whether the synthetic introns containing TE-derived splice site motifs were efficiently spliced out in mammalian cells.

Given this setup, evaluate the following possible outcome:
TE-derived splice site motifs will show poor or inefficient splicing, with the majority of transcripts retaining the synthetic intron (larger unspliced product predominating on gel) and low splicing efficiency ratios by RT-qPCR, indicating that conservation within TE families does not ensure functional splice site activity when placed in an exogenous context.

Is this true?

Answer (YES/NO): NO